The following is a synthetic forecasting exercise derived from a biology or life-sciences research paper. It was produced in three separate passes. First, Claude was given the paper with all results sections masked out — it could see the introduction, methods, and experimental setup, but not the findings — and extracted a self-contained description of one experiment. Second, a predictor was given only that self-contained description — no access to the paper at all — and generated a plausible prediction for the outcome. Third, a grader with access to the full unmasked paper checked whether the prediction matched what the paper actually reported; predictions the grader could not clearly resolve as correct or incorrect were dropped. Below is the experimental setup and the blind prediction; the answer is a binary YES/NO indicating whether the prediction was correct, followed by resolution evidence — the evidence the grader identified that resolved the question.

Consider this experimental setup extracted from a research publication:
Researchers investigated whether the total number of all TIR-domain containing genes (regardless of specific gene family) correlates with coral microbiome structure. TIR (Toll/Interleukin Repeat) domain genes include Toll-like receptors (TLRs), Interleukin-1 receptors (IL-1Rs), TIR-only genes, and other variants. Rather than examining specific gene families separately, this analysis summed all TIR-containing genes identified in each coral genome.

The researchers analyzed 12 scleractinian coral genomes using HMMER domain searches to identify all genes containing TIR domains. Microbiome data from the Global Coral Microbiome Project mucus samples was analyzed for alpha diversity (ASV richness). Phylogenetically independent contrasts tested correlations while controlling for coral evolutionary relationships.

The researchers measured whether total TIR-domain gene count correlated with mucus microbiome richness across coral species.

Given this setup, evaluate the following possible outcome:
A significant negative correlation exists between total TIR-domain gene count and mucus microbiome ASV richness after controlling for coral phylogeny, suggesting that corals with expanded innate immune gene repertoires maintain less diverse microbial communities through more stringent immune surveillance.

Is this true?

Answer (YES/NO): NO